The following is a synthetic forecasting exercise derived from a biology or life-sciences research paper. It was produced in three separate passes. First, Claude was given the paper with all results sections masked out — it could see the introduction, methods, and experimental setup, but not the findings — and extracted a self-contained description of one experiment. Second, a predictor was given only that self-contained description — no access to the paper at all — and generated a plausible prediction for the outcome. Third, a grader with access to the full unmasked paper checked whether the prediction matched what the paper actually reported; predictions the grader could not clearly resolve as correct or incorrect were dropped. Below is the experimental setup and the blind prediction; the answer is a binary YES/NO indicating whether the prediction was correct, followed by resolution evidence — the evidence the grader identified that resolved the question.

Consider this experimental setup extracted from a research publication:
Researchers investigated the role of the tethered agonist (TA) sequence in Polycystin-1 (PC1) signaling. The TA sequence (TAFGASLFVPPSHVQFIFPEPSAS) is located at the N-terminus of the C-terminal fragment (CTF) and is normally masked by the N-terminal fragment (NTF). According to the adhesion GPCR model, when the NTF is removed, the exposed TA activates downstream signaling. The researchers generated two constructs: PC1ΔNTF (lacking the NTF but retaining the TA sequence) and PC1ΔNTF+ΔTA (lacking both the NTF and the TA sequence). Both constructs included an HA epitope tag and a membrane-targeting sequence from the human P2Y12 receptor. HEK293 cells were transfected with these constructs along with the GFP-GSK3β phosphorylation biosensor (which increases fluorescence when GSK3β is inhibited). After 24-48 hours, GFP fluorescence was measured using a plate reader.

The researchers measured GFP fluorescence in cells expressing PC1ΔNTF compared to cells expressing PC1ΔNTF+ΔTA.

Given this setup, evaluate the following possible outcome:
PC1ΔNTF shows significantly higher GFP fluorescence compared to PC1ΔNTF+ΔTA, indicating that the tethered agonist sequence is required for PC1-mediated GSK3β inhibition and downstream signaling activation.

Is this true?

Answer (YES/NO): YES